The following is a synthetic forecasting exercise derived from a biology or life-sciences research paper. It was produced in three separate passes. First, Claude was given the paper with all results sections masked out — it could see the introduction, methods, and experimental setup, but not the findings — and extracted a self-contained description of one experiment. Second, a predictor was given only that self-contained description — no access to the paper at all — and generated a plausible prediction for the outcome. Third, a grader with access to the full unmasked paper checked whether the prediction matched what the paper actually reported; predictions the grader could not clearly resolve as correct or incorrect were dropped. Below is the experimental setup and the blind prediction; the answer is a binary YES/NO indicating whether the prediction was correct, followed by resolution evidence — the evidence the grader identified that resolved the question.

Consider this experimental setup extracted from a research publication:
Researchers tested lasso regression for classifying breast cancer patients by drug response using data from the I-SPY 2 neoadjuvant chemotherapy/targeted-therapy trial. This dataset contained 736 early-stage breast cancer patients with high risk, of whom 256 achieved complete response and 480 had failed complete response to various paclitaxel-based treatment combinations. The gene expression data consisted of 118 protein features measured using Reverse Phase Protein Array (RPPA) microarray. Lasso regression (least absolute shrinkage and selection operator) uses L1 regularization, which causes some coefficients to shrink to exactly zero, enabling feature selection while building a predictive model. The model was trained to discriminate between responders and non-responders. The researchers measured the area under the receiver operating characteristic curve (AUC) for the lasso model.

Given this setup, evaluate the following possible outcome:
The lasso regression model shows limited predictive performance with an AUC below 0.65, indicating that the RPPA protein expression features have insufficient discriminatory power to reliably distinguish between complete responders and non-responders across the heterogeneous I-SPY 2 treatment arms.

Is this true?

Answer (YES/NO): YES